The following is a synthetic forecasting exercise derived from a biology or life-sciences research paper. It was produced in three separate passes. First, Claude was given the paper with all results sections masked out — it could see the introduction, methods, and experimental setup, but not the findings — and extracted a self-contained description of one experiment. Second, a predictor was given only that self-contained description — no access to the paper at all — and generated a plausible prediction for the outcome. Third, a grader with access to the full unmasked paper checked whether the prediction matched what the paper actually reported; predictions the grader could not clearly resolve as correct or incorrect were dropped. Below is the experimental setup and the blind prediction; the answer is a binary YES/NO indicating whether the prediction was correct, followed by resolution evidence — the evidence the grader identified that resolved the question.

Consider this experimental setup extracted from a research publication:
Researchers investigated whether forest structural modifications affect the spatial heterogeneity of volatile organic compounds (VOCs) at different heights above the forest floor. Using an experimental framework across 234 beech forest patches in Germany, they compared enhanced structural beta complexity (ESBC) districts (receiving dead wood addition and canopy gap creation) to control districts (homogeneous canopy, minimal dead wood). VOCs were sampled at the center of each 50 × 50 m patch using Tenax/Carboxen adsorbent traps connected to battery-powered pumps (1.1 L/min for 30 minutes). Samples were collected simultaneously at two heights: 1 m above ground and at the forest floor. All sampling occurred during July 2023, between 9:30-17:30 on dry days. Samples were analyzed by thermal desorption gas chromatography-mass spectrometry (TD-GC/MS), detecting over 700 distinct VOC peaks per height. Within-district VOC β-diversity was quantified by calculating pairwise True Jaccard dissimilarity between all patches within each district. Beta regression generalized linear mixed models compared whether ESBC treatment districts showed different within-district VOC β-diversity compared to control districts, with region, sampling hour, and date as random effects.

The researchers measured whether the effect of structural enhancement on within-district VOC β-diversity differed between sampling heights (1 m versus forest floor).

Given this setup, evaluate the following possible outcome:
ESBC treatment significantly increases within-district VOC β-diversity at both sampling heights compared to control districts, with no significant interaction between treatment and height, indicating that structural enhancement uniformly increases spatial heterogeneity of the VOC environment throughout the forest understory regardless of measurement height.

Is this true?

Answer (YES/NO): NO